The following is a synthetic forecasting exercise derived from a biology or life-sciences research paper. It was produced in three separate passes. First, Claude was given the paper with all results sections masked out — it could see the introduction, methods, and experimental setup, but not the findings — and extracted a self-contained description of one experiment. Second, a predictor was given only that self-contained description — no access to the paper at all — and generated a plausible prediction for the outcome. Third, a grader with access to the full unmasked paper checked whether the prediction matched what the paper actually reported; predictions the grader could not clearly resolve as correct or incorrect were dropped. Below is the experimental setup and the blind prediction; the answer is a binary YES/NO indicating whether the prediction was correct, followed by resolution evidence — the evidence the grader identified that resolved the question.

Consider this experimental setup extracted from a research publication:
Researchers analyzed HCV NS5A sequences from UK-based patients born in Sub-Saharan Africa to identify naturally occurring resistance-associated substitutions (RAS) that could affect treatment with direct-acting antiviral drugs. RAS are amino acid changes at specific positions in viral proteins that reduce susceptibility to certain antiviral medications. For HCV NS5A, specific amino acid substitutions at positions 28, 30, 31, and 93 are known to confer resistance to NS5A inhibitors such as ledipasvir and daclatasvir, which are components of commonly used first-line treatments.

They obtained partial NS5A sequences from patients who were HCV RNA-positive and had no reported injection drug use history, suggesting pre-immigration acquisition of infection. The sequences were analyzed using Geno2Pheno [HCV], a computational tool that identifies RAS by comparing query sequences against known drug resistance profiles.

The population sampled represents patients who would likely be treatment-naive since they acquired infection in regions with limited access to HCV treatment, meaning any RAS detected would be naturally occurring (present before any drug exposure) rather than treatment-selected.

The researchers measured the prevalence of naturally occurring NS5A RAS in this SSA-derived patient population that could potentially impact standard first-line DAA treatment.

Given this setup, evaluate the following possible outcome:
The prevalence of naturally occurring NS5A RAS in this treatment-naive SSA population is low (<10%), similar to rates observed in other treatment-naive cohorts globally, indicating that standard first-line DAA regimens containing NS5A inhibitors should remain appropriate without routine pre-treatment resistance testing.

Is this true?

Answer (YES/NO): NO